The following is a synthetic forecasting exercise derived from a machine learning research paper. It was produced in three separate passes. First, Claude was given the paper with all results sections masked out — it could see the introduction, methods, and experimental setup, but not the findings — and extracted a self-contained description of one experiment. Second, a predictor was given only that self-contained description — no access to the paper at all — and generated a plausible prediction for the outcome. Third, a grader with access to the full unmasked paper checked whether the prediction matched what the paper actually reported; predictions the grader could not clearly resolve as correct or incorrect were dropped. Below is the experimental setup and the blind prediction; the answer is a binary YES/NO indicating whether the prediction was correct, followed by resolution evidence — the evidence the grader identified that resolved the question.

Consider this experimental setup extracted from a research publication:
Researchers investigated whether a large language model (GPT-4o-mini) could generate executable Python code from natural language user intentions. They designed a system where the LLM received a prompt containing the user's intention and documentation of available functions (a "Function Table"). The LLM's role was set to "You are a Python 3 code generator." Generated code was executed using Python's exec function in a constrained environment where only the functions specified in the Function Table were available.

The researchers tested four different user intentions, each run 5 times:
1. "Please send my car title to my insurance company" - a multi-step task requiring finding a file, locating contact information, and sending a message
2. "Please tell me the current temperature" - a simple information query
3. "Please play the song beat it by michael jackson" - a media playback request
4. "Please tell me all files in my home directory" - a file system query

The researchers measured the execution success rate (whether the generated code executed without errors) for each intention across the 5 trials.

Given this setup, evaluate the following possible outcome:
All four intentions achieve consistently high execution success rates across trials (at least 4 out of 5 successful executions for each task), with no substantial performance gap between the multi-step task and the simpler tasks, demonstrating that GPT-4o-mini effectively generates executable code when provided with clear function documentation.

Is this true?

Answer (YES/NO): NO